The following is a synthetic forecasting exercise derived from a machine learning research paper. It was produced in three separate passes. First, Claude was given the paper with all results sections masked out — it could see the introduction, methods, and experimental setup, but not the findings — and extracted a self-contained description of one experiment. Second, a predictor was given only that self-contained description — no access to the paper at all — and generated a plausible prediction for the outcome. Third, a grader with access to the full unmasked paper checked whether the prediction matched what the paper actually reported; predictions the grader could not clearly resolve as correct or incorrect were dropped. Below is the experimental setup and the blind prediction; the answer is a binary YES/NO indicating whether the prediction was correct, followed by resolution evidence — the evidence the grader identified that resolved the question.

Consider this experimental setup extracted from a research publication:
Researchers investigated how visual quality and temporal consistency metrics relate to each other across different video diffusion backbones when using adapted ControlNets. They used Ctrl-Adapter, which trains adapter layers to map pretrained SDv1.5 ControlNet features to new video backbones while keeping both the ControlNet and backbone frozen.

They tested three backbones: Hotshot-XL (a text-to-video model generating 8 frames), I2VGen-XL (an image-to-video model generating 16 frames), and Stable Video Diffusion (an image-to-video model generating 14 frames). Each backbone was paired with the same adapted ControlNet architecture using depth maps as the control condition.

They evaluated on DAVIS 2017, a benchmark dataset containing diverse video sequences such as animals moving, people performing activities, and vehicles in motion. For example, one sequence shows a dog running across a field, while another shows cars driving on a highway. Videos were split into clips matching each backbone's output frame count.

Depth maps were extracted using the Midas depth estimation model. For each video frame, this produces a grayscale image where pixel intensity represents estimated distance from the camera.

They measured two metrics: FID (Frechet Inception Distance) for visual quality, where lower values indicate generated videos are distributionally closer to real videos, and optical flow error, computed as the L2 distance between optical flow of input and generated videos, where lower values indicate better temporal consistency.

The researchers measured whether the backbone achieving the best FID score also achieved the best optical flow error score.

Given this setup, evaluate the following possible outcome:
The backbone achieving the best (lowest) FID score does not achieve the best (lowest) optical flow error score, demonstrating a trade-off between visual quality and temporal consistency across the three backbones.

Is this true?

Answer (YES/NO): YES